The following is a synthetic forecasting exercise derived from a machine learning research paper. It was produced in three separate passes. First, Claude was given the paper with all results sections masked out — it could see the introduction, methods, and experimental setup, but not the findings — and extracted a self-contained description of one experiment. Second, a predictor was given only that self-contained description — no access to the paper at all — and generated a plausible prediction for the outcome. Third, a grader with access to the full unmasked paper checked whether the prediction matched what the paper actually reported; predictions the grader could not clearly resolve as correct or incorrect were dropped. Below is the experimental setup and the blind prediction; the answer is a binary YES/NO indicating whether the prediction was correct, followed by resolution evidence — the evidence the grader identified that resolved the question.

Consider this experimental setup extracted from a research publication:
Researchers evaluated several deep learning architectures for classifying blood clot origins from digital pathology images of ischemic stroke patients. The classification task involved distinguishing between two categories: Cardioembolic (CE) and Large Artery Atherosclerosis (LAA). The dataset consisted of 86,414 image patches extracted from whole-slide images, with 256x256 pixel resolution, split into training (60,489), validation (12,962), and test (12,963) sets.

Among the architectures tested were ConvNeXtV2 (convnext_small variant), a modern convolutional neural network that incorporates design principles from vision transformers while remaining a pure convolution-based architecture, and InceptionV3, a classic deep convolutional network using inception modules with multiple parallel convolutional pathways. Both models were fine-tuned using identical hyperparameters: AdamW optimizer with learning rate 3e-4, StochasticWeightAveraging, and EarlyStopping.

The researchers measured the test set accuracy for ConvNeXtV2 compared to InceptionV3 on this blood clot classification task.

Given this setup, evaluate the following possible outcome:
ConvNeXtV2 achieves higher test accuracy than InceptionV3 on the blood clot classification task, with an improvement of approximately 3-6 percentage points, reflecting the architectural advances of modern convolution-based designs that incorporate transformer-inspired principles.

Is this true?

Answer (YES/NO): NO